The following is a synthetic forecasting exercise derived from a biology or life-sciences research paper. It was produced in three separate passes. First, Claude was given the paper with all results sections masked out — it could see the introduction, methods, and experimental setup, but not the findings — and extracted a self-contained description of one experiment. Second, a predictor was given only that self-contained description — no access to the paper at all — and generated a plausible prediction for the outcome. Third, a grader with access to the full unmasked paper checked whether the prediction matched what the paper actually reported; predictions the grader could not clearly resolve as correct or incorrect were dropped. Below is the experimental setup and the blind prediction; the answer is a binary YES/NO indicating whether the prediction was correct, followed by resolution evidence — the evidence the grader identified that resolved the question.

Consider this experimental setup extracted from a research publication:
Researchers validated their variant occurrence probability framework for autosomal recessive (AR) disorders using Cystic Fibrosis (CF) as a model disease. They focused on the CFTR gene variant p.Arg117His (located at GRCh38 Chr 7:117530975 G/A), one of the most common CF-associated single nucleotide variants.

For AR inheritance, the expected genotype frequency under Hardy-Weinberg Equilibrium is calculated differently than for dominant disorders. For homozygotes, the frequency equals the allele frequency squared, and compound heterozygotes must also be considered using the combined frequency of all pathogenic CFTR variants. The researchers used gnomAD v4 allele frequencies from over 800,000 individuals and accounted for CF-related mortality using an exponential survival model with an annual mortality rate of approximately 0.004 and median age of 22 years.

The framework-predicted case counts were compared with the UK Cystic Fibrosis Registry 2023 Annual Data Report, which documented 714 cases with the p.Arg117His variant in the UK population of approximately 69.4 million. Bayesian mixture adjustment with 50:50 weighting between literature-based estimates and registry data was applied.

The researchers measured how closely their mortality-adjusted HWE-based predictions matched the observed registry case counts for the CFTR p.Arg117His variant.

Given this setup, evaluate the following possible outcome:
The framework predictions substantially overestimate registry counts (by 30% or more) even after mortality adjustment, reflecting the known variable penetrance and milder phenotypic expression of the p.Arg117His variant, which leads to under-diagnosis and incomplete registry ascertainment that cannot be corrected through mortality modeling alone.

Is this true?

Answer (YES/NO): NO